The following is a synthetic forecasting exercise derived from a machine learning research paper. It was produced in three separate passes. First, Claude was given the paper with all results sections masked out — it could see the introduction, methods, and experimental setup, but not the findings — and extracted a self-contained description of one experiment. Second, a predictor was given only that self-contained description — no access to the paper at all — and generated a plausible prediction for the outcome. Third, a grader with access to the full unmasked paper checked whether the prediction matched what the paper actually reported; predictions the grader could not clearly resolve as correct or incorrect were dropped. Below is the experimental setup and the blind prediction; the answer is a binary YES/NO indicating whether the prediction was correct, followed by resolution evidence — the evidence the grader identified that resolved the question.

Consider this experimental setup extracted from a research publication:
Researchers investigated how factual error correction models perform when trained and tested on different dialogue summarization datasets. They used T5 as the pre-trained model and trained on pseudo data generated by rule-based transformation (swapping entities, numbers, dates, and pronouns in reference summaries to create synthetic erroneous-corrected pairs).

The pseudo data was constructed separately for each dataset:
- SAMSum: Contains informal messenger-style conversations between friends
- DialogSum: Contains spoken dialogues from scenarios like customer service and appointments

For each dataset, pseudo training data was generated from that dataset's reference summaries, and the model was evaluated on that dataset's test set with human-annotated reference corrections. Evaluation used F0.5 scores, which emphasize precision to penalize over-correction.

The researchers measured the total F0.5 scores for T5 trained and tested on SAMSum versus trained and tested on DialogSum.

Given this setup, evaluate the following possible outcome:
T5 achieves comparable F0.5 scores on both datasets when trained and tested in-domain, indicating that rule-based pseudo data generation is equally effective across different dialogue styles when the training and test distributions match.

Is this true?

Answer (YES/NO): NO